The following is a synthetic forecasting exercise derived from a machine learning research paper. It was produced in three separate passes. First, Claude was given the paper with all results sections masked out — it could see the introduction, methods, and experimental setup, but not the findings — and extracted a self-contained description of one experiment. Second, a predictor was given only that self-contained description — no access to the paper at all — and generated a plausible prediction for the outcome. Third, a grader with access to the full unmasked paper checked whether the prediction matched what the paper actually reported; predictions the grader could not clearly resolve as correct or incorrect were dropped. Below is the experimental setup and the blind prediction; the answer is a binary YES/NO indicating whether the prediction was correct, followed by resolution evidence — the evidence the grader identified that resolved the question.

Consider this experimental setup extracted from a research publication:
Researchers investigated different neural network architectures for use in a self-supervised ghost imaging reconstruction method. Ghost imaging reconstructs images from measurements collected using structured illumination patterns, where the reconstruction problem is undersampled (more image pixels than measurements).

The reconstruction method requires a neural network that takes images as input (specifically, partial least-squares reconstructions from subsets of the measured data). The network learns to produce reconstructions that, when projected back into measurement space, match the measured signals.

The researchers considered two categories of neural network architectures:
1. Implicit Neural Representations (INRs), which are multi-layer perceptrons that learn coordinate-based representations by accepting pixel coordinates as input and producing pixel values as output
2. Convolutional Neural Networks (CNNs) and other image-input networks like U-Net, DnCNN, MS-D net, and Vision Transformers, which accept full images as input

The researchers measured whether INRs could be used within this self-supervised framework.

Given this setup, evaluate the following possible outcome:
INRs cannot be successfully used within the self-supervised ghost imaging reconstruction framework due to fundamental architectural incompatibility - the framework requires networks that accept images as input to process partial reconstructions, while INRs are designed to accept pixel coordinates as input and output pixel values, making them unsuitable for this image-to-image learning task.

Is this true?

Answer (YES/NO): YES